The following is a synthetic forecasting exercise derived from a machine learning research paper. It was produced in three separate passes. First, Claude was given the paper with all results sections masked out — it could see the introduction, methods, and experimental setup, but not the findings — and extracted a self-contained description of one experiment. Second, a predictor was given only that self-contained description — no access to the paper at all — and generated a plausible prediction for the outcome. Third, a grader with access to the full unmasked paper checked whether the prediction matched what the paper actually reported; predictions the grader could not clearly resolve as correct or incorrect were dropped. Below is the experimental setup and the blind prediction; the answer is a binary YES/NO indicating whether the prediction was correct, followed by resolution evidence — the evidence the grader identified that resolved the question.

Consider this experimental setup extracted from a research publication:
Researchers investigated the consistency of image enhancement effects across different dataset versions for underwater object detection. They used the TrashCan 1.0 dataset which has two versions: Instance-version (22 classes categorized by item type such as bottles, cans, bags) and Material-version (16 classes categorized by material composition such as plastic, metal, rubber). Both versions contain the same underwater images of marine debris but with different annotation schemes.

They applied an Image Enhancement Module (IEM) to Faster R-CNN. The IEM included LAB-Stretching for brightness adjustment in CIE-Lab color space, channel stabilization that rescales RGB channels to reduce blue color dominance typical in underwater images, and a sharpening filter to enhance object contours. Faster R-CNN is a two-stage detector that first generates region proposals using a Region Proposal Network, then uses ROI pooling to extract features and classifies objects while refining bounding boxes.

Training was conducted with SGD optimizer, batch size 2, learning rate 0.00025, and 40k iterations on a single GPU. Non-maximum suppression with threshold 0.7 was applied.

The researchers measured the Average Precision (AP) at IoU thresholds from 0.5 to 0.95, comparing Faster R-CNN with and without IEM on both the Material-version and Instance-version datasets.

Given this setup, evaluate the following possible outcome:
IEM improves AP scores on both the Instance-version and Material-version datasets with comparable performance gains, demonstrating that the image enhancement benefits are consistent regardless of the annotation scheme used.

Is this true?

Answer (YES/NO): NO